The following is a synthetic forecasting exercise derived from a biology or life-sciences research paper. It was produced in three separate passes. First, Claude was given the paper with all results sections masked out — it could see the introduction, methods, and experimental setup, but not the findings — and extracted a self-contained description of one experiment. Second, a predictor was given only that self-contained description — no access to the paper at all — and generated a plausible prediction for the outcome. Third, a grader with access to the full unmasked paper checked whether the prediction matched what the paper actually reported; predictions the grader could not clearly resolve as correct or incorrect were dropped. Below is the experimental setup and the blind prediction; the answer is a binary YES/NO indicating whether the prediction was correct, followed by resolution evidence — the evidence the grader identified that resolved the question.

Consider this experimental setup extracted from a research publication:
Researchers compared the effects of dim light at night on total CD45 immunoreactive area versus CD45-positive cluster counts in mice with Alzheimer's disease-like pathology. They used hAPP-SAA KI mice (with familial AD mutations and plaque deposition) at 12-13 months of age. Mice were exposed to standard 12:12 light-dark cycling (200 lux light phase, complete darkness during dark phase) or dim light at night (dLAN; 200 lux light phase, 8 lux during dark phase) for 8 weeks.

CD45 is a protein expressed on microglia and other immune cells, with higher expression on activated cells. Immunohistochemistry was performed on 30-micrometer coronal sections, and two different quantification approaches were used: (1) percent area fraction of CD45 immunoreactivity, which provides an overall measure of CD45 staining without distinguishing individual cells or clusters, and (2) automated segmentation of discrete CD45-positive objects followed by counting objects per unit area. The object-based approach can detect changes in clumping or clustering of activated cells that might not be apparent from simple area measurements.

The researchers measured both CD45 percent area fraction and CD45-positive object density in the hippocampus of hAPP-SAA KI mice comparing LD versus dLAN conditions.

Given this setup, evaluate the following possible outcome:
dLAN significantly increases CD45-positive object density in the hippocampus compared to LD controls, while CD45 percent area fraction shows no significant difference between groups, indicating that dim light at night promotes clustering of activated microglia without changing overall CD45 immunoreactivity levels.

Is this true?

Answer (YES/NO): NO